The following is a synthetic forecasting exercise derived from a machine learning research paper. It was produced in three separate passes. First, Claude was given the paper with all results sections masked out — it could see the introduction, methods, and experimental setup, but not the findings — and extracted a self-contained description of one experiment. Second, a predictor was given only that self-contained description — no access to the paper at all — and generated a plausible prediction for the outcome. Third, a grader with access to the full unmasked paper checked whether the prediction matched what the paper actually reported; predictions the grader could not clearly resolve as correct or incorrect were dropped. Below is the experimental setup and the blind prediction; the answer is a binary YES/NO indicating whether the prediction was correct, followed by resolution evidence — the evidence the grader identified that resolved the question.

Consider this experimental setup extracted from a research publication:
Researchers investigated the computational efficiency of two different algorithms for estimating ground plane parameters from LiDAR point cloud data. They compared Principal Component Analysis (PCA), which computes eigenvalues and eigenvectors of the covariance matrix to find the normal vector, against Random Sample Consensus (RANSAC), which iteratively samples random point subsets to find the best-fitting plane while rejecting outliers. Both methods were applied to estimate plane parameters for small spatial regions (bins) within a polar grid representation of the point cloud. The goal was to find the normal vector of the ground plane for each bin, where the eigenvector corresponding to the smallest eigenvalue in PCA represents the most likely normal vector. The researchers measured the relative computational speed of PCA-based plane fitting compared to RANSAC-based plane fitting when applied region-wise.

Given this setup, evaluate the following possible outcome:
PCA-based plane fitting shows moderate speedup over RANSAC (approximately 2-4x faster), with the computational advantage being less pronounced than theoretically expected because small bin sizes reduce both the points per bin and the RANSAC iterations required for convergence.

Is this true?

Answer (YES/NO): YES